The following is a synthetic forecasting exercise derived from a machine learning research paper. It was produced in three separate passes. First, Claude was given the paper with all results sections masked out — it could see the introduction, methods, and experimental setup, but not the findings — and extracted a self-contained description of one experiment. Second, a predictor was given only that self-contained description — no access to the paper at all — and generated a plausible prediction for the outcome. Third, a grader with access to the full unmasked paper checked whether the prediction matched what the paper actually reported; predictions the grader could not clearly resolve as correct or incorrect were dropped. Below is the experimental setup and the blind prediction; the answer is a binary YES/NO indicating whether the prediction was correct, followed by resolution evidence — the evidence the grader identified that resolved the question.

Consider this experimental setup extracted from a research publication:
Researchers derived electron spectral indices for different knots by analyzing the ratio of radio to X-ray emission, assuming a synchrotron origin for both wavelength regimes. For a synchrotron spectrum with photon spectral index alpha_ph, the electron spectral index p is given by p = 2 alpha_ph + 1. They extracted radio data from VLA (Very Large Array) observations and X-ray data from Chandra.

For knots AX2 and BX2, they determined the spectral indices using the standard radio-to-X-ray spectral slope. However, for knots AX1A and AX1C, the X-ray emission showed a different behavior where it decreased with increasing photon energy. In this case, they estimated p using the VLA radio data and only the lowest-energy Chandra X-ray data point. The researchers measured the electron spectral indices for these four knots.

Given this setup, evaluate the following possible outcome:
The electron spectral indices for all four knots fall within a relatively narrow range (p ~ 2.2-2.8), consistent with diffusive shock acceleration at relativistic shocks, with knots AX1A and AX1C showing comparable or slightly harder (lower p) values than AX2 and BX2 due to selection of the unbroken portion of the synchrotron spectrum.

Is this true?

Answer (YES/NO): NO